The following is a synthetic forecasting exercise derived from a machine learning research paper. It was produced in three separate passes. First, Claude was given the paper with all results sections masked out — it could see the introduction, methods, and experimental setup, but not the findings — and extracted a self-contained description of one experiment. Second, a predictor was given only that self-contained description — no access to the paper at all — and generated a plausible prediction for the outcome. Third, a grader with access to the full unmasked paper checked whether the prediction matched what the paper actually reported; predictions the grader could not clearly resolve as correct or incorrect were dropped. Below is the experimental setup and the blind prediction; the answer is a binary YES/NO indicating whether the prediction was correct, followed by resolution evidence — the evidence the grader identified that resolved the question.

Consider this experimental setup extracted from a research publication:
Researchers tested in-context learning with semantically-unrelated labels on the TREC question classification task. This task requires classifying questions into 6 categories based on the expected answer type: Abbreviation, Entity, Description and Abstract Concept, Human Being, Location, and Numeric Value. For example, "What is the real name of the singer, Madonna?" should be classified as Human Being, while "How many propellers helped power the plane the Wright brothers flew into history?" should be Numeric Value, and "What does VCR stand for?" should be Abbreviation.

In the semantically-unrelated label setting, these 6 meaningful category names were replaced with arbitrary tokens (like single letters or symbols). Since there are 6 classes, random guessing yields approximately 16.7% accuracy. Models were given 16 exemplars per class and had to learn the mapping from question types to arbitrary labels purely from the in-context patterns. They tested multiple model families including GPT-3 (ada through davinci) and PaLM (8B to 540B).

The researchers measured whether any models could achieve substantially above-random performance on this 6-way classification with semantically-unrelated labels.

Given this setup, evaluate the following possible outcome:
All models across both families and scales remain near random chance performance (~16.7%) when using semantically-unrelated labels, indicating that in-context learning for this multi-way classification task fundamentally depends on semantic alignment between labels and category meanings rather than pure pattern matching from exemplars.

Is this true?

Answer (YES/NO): NO